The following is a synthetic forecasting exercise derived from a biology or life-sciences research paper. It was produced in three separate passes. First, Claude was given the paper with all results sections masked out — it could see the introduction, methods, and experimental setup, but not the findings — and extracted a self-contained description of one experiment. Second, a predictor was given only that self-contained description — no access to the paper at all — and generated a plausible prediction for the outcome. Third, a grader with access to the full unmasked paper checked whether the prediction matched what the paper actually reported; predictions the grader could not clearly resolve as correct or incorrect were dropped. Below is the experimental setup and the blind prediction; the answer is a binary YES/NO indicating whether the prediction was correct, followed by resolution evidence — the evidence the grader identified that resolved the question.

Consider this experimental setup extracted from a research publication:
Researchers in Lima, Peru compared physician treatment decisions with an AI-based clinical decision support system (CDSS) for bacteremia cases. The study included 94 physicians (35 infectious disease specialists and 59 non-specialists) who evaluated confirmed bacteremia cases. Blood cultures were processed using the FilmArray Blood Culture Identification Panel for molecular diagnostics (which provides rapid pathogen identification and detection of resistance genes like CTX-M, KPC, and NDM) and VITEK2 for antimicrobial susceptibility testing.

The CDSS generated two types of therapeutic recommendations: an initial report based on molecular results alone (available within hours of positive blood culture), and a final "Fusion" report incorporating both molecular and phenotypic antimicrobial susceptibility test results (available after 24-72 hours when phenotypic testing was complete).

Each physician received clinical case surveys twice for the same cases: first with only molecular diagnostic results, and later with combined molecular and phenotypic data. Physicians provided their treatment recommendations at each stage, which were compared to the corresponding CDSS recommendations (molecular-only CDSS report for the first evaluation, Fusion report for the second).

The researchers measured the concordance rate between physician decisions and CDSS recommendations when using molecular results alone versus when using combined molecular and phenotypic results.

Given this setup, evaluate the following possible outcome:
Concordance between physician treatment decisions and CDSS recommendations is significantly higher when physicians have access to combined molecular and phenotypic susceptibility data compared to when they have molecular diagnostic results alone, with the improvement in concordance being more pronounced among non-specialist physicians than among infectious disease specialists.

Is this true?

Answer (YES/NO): NO